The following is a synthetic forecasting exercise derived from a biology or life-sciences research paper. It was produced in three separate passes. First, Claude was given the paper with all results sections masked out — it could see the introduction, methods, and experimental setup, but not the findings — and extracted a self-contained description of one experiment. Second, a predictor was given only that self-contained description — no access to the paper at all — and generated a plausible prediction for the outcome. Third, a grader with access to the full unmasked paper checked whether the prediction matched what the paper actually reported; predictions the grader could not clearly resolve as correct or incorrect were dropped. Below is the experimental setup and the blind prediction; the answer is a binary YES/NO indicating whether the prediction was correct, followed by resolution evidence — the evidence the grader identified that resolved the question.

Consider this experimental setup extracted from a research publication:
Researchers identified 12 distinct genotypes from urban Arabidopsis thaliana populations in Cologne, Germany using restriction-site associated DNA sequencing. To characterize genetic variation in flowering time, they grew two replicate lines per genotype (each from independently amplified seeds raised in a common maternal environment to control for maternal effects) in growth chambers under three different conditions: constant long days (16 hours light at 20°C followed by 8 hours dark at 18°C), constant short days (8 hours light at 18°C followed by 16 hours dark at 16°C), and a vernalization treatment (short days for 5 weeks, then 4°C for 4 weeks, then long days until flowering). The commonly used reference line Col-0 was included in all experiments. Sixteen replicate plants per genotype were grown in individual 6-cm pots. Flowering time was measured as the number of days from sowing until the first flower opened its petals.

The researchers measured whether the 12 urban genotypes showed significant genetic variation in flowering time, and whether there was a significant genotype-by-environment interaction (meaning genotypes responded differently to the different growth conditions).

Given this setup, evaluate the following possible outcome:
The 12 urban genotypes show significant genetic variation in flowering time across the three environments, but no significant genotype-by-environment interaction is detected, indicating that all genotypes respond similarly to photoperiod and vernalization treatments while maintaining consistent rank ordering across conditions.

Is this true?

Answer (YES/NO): NO